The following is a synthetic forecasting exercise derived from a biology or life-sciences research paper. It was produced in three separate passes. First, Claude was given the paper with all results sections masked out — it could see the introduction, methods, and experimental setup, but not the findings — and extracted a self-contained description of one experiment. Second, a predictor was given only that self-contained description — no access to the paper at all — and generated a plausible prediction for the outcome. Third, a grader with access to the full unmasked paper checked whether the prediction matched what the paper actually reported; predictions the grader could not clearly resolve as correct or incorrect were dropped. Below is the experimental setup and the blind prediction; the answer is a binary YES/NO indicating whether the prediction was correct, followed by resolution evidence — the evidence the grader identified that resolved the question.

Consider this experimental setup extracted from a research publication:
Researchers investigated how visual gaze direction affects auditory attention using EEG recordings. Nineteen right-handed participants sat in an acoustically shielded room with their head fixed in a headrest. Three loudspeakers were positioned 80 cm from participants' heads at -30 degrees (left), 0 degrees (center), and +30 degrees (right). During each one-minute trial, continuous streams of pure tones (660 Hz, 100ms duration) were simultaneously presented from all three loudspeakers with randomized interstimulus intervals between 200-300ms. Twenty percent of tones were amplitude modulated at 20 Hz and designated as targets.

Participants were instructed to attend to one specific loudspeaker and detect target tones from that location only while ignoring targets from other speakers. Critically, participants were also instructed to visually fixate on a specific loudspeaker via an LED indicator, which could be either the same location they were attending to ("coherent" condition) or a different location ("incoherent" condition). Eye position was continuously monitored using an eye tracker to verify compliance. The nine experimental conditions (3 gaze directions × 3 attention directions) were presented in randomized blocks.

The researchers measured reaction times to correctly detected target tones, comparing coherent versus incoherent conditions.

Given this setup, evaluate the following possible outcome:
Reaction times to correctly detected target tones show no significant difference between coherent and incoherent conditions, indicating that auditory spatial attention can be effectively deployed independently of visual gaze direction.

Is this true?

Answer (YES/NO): NO